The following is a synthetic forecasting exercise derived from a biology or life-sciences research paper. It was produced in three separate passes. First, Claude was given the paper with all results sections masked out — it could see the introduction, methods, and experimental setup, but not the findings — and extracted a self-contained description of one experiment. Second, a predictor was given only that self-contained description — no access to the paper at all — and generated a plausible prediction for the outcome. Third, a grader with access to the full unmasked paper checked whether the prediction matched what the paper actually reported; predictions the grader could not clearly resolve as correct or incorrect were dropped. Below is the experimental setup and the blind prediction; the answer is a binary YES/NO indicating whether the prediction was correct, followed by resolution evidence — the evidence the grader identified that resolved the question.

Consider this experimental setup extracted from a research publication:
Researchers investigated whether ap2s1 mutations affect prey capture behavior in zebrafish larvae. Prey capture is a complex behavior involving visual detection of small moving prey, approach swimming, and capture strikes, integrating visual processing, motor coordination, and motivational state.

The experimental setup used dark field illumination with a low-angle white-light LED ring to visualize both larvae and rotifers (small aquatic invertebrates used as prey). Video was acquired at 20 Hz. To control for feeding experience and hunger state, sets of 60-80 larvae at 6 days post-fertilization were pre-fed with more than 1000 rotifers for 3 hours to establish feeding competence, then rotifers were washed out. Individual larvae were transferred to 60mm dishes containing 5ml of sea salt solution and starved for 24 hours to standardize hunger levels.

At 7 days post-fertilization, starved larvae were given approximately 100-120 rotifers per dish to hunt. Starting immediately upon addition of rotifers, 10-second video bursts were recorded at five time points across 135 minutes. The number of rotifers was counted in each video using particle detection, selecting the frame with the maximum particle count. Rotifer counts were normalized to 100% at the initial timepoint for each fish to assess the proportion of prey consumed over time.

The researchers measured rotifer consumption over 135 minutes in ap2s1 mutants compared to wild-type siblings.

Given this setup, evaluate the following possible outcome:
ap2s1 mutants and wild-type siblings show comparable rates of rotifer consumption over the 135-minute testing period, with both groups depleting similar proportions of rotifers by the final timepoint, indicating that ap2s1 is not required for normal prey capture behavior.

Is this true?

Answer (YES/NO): NO